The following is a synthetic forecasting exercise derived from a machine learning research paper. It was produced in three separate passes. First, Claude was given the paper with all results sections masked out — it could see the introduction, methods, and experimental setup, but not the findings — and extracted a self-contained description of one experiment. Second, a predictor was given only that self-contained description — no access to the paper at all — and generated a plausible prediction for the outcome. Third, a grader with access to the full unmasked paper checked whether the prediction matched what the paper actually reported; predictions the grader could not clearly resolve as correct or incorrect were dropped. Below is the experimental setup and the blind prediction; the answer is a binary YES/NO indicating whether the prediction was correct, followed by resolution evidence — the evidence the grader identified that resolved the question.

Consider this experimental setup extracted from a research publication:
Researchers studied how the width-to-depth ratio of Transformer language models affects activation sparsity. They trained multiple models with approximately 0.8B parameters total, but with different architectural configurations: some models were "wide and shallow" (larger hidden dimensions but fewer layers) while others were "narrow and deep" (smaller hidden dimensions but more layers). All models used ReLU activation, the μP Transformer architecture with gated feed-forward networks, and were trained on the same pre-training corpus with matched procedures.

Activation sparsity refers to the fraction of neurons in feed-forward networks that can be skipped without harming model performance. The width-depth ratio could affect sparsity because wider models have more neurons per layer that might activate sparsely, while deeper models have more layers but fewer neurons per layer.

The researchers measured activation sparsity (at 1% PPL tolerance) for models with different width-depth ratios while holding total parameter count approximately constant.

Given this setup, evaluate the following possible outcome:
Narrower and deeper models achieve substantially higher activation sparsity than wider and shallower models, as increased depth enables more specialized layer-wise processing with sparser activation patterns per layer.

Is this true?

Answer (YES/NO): YES